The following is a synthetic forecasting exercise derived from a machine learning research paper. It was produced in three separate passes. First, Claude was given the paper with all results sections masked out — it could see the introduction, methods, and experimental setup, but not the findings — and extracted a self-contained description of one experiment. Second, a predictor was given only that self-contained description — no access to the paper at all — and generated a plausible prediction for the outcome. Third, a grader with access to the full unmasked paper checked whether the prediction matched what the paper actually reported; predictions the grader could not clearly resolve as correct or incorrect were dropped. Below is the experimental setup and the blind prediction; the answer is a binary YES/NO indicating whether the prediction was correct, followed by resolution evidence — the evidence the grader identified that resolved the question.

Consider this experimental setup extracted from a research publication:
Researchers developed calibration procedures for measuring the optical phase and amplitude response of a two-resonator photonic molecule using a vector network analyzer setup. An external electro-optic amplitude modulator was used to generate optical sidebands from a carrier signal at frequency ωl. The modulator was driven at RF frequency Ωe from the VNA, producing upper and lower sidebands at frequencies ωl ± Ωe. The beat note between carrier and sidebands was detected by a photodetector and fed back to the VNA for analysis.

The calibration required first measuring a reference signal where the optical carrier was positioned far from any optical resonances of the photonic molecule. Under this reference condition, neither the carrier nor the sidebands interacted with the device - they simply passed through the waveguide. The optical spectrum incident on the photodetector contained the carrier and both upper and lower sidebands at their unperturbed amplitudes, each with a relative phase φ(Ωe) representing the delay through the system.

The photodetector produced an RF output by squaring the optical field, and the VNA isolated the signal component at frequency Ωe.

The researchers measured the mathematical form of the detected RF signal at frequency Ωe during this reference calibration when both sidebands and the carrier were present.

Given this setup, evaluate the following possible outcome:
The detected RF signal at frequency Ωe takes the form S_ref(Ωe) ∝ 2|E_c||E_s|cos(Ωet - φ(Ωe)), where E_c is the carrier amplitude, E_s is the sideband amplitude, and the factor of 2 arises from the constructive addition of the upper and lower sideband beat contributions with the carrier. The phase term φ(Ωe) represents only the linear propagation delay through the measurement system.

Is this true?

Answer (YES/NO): NO